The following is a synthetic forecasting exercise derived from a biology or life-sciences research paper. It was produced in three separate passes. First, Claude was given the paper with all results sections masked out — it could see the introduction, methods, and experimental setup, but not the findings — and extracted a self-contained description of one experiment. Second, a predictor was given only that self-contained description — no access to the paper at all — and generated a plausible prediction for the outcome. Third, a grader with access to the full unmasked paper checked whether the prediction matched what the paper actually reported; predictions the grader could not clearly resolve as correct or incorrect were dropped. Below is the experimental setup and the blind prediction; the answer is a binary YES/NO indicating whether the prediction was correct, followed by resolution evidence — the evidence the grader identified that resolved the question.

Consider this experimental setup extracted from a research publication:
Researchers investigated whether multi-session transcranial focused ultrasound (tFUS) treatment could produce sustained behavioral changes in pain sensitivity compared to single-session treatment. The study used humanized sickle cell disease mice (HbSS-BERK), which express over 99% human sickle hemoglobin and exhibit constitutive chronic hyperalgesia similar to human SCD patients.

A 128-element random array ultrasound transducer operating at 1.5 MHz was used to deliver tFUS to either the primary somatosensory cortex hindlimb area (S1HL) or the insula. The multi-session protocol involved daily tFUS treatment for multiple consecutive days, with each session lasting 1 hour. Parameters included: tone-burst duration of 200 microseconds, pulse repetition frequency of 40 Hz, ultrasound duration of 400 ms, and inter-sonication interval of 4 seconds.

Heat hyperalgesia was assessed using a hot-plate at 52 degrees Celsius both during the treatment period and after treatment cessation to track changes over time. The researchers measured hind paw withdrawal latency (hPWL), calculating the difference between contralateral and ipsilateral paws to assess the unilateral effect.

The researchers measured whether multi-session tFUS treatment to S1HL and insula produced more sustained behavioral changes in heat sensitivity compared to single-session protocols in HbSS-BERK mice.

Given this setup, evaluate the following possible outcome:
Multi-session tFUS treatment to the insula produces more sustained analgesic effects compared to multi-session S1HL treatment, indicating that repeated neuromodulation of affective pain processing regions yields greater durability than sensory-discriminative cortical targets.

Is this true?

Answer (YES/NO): NO